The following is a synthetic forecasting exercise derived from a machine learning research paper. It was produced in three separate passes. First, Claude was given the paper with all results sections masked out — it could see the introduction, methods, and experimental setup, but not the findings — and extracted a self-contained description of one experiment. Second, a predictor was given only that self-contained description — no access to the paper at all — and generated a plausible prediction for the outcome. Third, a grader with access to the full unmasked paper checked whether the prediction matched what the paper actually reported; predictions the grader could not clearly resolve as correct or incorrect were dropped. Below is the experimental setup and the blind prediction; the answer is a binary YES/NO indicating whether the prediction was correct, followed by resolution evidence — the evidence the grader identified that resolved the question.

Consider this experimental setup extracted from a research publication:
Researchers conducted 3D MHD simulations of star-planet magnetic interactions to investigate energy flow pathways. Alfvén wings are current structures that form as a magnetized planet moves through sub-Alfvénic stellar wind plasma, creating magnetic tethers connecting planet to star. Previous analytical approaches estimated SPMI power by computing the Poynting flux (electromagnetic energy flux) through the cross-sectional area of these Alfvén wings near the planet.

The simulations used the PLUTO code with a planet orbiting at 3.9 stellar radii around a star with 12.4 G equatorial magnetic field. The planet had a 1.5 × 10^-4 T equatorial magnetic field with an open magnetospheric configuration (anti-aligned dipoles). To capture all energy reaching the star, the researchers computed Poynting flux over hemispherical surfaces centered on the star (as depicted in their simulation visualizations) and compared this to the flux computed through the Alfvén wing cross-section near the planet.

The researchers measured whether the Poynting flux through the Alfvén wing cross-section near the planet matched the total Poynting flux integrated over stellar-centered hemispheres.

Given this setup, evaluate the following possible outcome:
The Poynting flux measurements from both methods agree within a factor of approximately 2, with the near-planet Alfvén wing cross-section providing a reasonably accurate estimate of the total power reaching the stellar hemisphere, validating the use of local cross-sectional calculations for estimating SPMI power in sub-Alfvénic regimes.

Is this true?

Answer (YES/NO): NO